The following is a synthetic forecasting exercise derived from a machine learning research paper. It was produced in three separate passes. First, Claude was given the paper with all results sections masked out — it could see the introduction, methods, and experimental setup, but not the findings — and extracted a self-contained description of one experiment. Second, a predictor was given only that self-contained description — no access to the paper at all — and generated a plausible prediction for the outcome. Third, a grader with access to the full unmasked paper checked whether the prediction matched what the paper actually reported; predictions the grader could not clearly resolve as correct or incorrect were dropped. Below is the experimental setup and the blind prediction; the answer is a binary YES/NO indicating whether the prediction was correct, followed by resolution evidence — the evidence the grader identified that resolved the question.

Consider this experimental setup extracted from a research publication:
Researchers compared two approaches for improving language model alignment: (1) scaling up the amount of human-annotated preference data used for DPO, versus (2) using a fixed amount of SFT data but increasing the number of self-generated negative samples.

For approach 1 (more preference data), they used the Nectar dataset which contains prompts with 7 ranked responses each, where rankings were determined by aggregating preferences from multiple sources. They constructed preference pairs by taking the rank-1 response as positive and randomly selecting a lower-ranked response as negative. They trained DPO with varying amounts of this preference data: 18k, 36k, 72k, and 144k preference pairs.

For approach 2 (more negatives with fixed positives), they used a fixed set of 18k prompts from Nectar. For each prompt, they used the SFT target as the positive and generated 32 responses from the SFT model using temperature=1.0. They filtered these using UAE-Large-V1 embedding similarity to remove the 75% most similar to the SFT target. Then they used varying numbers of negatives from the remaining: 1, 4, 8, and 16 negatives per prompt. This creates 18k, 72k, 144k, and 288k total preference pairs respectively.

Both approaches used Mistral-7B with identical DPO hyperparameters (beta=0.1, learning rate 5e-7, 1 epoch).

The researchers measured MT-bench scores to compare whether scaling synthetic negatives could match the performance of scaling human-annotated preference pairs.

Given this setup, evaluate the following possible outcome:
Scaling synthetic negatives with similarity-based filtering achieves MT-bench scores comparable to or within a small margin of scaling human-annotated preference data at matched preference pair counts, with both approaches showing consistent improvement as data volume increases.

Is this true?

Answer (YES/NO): YES